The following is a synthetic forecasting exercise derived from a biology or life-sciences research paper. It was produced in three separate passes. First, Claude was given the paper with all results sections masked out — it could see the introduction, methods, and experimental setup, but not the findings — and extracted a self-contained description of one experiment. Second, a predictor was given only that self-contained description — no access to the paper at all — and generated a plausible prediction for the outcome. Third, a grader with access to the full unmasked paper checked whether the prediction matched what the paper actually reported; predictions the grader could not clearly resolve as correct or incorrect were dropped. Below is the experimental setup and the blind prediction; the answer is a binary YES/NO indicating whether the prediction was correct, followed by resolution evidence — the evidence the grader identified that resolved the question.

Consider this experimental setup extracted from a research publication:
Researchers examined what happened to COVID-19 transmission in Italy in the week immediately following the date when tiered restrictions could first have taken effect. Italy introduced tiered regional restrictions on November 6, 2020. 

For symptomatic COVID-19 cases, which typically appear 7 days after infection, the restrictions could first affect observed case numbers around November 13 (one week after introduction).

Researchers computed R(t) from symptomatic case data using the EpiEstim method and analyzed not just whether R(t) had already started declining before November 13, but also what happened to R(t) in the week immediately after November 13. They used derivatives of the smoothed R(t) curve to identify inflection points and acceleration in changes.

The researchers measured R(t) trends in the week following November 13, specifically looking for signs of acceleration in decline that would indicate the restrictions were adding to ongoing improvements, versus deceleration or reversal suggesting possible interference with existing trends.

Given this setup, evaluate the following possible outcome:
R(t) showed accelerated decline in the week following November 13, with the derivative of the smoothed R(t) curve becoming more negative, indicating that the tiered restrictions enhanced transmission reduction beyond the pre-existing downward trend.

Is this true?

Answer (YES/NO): NO